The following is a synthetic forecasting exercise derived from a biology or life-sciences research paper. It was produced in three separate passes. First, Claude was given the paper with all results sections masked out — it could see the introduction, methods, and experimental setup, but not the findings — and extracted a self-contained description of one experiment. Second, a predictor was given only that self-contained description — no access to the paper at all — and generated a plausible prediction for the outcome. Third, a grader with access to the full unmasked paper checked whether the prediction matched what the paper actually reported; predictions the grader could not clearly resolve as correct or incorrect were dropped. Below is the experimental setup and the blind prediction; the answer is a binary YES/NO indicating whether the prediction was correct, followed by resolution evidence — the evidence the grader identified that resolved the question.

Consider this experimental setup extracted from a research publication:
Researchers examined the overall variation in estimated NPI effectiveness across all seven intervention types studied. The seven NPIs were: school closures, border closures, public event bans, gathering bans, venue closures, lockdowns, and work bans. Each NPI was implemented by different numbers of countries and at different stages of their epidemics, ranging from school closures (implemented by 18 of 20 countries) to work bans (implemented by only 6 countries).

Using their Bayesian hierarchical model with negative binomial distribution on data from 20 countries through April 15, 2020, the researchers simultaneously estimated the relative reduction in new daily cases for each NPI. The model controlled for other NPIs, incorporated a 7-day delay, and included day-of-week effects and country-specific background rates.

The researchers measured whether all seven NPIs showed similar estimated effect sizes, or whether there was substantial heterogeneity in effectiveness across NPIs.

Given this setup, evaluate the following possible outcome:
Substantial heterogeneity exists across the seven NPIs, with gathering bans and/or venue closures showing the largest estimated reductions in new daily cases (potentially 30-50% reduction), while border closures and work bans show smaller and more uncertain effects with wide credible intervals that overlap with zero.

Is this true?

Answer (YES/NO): NO